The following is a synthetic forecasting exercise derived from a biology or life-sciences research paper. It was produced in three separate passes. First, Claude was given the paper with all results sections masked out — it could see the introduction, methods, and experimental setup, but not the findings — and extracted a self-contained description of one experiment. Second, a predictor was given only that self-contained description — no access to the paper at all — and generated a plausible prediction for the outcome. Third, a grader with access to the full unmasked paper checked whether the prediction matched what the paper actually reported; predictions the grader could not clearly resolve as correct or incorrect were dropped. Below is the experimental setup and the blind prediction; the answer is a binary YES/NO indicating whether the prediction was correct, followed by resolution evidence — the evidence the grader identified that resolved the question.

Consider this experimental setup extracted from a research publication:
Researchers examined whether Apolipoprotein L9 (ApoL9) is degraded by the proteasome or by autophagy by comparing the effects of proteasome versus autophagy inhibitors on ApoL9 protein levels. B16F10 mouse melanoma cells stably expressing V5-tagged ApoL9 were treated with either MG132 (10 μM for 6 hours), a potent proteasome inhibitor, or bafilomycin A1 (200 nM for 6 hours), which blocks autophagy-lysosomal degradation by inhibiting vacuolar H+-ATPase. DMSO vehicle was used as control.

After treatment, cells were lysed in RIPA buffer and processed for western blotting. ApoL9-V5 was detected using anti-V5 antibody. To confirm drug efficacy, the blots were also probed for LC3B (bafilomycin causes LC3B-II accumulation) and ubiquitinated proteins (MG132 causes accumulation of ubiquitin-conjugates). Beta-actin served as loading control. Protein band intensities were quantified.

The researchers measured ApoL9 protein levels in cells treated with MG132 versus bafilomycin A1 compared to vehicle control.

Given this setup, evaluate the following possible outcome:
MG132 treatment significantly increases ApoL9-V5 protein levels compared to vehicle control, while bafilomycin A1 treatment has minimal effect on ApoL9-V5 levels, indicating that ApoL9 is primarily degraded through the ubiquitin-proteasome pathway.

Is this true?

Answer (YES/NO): YES